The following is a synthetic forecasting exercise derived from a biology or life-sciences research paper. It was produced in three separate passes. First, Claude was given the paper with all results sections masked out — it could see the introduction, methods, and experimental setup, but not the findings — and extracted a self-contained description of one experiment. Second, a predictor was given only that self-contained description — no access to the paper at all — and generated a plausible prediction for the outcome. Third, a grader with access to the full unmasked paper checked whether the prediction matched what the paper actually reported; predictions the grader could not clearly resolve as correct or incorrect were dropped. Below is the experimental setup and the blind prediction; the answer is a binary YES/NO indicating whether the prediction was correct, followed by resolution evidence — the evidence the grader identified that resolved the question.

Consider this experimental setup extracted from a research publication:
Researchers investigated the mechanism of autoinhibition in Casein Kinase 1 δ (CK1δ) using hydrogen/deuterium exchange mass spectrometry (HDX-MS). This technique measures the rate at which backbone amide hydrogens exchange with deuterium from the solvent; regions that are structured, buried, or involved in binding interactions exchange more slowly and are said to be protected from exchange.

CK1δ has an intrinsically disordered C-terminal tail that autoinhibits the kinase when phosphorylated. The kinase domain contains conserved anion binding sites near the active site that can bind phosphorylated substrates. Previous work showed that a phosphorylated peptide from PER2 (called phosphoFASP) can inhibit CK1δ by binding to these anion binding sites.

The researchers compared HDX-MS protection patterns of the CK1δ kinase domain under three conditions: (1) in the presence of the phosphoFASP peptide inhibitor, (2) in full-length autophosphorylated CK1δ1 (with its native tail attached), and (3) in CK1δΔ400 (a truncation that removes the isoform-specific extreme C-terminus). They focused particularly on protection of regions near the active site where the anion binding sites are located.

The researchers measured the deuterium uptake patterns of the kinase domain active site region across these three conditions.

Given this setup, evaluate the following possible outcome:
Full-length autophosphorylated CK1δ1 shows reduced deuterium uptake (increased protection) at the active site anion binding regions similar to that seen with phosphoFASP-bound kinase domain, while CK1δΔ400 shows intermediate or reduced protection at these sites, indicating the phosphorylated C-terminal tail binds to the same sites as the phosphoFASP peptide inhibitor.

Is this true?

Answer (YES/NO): NO